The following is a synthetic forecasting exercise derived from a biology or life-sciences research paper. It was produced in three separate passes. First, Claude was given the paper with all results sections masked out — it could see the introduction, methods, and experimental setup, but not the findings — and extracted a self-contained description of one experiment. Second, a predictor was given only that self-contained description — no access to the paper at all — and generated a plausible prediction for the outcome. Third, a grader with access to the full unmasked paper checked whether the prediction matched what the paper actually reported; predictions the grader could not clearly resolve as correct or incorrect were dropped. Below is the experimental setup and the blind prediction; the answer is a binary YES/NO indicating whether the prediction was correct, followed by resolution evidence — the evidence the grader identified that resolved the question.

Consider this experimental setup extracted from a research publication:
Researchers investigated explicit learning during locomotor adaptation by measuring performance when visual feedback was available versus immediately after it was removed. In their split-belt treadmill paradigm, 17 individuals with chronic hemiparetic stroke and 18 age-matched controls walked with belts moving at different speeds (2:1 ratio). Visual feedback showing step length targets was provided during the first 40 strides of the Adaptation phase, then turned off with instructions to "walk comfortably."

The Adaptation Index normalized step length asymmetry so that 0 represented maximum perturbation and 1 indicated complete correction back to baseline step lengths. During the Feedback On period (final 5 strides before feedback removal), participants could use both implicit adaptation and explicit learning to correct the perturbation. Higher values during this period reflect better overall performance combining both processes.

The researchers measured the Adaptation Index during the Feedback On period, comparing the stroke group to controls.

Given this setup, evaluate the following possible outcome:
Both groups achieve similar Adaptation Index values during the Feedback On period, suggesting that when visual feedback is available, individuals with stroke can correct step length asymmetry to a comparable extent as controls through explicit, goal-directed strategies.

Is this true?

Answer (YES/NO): NO